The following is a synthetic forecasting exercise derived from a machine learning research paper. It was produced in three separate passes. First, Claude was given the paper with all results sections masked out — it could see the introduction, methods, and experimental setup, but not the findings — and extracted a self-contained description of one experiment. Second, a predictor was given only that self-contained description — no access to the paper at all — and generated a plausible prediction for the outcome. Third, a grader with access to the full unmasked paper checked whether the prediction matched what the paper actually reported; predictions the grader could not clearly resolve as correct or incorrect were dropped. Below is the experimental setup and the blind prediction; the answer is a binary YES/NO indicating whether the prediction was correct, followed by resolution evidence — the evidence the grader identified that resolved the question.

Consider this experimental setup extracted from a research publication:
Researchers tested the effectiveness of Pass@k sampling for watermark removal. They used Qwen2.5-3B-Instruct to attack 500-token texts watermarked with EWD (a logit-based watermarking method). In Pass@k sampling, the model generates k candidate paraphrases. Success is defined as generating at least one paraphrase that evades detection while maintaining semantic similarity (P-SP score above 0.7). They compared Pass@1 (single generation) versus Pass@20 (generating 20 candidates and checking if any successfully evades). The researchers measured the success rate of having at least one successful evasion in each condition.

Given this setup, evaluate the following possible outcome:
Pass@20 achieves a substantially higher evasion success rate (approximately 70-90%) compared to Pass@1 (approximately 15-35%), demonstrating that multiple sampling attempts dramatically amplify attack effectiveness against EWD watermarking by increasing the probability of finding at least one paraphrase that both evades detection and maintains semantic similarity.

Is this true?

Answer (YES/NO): YES